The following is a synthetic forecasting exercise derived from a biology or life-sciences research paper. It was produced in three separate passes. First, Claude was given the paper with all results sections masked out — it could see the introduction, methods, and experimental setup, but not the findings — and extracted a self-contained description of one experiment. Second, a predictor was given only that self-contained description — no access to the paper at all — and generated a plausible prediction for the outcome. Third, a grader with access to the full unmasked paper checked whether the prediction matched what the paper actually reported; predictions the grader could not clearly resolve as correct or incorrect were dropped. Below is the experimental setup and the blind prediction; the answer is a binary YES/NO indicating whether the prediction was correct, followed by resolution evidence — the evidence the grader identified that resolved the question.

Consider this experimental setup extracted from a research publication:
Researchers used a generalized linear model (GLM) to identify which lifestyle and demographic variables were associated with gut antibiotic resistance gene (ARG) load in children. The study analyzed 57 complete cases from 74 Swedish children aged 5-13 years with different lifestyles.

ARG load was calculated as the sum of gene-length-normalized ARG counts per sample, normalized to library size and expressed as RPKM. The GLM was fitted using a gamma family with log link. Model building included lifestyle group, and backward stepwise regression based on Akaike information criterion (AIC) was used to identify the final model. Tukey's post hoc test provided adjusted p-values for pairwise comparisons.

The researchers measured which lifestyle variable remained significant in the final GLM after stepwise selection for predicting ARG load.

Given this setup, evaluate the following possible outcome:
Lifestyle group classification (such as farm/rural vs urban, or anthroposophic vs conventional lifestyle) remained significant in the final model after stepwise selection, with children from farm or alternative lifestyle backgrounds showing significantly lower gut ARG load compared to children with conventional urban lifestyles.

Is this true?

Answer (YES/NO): NO